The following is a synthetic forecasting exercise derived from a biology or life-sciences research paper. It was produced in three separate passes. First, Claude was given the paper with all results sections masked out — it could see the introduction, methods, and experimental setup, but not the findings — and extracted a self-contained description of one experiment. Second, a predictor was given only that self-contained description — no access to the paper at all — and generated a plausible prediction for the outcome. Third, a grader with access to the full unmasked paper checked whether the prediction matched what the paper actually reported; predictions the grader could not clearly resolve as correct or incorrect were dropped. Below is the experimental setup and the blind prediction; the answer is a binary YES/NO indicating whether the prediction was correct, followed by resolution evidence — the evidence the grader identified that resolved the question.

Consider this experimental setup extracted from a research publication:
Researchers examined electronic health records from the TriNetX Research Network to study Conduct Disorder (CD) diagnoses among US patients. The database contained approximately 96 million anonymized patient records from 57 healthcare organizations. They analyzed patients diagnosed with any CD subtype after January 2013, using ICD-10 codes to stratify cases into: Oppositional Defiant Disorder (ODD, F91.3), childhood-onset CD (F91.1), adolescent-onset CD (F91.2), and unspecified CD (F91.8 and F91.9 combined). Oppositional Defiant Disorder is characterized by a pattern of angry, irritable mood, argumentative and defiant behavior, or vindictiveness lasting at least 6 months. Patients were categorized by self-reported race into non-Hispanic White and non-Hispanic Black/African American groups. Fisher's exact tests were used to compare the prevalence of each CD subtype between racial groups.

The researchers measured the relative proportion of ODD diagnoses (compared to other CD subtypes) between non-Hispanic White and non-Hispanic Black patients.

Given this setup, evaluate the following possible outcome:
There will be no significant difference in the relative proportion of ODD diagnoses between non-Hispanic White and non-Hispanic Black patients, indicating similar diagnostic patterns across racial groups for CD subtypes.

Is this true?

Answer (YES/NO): NO